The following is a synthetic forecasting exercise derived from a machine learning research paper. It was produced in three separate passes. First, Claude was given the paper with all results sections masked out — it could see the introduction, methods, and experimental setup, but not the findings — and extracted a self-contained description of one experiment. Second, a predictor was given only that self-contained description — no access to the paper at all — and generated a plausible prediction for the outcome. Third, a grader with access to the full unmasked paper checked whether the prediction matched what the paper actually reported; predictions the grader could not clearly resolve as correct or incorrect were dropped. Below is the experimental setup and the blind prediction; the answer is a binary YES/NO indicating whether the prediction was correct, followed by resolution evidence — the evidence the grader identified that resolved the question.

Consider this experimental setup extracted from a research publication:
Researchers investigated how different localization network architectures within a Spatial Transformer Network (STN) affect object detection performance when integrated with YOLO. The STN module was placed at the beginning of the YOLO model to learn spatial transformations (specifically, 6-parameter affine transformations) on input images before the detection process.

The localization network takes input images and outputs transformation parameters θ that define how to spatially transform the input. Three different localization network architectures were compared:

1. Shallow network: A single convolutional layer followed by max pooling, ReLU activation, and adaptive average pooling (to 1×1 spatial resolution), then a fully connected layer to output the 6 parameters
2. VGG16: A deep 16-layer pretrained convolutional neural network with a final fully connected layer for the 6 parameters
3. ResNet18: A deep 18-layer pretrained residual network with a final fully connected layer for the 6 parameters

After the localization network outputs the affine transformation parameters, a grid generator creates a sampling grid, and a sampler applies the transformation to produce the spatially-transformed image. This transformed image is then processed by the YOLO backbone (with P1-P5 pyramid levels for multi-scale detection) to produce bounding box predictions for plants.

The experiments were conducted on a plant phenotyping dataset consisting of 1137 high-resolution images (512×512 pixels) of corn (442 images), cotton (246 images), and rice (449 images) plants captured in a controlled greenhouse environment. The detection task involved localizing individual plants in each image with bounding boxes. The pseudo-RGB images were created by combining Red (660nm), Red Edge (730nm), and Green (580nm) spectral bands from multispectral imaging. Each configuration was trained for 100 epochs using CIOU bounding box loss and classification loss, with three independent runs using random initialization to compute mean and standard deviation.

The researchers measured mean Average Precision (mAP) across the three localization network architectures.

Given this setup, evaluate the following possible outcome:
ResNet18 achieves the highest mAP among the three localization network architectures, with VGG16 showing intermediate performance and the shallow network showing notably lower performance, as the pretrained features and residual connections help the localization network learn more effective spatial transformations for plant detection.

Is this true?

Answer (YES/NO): NO